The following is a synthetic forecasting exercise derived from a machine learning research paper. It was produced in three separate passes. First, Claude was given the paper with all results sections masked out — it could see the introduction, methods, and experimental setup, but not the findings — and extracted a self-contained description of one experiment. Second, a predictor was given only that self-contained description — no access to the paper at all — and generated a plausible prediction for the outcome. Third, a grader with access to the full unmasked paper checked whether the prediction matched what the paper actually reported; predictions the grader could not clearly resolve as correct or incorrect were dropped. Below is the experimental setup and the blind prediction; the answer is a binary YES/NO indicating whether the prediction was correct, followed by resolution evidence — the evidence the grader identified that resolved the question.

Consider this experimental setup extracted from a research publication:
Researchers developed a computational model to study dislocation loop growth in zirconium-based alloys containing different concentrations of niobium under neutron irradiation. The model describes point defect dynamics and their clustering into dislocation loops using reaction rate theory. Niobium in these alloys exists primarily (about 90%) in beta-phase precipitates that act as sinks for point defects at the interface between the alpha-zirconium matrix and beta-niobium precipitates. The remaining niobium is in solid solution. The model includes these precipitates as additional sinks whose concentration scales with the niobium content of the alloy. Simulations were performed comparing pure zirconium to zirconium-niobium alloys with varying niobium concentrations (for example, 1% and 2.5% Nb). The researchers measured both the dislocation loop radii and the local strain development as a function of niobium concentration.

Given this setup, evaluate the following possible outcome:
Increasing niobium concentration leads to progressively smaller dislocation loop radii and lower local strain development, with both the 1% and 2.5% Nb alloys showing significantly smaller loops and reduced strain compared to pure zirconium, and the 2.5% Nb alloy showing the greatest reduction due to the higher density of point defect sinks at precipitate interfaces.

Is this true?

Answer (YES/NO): NO